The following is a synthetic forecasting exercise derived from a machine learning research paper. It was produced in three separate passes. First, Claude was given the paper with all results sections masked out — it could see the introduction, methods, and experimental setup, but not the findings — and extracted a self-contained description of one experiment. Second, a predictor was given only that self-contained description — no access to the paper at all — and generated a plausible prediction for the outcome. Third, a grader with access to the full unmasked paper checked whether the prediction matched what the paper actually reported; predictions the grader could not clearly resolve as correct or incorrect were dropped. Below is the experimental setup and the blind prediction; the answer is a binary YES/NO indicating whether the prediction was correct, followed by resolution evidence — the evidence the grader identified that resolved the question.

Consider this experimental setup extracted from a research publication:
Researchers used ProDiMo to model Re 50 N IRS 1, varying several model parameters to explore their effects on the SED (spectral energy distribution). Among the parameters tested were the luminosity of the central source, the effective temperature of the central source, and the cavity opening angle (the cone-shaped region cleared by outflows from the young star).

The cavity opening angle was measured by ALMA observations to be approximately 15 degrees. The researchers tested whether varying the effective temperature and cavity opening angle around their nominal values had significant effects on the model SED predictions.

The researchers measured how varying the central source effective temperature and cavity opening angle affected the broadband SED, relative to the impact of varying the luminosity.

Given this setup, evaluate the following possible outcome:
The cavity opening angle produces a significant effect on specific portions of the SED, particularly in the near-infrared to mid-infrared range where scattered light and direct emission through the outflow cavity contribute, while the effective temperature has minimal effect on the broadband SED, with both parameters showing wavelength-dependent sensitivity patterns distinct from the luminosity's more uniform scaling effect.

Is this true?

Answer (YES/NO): NO